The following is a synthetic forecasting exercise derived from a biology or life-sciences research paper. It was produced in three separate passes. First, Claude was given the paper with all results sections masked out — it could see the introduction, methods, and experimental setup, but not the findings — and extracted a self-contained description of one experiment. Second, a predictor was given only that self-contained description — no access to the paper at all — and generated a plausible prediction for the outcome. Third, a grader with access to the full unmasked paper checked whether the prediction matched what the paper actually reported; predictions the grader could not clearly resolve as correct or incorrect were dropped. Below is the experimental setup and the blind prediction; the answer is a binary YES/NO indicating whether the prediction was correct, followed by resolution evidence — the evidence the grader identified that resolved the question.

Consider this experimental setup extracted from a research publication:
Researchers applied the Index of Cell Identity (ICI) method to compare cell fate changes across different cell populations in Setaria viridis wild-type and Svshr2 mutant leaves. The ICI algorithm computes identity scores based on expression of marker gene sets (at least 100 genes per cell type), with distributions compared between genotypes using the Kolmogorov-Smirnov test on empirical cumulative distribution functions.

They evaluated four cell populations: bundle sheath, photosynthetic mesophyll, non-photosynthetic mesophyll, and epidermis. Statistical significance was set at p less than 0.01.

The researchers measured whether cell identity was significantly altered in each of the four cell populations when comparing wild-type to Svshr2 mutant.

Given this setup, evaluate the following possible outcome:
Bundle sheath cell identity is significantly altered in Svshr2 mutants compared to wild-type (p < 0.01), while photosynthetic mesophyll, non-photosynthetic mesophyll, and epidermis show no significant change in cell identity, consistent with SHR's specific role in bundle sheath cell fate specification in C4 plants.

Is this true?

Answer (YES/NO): NO